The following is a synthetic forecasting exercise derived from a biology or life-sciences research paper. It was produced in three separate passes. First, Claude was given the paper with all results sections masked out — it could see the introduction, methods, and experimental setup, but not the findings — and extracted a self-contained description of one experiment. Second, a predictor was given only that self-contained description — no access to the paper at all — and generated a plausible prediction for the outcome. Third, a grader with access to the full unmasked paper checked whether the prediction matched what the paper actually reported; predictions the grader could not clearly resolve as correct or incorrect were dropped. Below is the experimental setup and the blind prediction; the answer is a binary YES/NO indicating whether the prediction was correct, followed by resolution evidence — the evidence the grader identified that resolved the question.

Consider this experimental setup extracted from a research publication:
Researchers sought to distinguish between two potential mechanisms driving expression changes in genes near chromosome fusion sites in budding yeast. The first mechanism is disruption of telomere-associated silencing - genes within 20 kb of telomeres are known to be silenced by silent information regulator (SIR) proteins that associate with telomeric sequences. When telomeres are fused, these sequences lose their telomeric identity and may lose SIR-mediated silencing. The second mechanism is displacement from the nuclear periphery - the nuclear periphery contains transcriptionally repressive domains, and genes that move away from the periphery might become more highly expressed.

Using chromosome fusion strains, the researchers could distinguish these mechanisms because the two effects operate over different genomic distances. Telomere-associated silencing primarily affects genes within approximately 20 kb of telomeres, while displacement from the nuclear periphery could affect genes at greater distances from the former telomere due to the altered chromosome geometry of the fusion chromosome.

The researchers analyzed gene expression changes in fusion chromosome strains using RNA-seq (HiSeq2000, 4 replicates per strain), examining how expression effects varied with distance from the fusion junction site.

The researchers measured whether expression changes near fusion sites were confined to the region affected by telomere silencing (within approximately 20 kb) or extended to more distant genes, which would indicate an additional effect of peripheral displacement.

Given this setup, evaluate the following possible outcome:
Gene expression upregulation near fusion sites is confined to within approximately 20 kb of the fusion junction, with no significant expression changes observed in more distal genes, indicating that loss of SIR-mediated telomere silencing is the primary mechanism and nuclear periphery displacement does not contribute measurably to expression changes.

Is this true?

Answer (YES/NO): NO